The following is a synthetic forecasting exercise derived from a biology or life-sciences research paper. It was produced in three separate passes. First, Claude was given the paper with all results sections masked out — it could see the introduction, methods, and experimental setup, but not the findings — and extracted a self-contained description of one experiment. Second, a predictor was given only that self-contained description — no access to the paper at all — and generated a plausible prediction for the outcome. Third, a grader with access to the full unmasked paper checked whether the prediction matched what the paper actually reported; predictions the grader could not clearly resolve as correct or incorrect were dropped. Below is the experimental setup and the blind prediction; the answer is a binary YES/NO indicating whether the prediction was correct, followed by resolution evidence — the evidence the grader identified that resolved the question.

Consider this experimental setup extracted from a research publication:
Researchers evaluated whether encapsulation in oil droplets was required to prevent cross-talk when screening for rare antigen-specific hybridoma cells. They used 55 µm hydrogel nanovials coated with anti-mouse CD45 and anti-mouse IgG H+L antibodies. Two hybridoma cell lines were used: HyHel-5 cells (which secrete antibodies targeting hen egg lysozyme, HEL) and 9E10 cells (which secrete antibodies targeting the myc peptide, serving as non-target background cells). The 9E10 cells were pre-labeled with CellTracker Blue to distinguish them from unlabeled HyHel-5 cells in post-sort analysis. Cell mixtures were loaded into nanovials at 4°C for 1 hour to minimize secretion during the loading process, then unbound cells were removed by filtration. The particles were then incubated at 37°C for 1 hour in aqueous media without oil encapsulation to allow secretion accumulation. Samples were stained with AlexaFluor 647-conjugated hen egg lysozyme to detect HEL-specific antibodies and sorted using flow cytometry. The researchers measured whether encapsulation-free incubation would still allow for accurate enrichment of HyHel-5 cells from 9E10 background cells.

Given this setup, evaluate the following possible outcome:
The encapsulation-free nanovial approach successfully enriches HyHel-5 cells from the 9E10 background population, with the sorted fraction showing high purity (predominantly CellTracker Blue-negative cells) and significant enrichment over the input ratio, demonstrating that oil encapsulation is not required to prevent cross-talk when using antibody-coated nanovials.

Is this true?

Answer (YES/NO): YES